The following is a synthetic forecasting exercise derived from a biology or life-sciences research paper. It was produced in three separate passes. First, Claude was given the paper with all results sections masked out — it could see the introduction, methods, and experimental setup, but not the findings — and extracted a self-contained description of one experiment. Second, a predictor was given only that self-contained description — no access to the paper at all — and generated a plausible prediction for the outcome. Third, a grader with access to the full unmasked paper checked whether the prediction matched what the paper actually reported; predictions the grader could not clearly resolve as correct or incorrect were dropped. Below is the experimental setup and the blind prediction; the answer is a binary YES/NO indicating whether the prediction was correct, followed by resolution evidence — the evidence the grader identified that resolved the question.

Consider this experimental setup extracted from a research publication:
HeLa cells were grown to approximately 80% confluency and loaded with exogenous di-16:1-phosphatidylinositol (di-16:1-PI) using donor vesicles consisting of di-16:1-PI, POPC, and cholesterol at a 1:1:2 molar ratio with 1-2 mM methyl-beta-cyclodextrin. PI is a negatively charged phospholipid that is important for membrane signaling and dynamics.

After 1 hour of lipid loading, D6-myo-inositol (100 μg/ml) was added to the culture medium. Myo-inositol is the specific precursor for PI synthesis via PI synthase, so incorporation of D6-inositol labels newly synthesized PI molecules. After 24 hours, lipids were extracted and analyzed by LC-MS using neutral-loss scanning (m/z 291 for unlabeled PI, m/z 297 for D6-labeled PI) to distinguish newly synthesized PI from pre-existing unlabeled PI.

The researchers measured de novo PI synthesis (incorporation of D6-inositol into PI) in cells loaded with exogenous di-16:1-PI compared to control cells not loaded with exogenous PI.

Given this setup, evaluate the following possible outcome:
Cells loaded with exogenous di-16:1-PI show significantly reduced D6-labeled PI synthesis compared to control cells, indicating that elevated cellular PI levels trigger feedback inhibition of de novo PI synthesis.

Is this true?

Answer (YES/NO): YES